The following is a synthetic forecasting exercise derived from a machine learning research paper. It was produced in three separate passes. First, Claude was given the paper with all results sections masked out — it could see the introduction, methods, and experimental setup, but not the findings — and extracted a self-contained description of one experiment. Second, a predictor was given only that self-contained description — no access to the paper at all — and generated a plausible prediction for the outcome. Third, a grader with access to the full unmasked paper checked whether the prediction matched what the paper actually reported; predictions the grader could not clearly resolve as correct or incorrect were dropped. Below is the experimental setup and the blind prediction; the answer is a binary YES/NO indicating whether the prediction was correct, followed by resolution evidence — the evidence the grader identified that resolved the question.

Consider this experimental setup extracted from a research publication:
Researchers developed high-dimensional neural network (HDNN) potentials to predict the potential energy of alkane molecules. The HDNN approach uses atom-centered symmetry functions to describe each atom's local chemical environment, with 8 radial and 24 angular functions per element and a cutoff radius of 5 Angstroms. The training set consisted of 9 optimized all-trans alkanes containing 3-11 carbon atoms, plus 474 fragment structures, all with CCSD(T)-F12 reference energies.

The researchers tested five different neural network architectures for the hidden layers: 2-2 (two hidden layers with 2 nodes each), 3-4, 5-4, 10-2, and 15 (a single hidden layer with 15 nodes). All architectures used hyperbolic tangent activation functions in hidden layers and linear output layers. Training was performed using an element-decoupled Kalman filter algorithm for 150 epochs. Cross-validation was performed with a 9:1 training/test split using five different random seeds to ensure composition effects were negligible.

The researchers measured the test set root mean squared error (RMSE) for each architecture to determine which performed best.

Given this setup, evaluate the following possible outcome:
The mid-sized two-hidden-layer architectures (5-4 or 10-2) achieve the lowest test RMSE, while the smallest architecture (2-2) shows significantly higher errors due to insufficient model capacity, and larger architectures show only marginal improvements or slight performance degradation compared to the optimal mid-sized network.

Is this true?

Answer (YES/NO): NO